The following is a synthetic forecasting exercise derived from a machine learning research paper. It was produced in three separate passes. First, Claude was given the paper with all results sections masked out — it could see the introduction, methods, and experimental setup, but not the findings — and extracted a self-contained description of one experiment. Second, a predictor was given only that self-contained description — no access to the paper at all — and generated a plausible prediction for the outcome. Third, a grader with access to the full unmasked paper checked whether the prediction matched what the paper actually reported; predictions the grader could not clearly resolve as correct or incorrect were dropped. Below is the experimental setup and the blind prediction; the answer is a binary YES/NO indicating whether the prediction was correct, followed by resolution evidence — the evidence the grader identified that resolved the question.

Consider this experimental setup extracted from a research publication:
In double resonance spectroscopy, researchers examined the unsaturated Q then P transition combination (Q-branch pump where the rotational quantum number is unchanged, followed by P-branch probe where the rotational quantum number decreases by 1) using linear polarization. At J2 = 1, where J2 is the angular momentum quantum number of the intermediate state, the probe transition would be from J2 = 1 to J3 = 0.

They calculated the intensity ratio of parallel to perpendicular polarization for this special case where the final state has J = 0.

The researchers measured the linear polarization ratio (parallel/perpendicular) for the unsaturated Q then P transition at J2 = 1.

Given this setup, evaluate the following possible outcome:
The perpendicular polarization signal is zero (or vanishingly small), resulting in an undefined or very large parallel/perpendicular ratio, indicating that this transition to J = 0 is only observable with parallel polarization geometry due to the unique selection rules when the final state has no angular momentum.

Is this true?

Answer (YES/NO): NO